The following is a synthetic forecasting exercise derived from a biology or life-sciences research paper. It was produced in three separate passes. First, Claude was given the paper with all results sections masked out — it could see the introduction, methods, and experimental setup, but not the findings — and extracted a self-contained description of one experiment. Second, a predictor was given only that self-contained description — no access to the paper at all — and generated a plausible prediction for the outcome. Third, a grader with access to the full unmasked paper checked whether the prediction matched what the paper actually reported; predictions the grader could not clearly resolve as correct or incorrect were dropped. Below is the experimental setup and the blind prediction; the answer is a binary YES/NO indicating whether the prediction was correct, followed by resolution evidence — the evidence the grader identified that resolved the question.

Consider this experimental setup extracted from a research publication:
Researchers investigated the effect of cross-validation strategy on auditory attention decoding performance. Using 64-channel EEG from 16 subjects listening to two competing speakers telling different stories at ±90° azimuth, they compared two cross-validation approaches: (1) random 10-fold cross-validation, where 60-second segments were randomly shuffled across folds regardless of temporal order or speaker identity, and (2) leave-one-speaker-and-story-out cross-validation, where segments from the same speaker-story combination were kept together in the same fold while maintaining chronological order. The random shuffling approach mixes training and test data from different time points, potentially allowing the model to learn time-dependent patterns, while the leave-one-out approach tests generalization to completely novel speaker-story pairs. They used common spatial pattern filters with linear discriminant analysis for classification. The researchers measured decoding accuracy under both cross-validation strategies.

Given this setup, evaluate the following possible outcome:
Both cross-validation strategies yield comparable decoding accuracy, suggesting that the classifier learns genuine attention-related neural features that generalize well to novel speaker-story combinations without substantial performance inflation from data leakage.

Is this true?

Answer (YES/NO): YES